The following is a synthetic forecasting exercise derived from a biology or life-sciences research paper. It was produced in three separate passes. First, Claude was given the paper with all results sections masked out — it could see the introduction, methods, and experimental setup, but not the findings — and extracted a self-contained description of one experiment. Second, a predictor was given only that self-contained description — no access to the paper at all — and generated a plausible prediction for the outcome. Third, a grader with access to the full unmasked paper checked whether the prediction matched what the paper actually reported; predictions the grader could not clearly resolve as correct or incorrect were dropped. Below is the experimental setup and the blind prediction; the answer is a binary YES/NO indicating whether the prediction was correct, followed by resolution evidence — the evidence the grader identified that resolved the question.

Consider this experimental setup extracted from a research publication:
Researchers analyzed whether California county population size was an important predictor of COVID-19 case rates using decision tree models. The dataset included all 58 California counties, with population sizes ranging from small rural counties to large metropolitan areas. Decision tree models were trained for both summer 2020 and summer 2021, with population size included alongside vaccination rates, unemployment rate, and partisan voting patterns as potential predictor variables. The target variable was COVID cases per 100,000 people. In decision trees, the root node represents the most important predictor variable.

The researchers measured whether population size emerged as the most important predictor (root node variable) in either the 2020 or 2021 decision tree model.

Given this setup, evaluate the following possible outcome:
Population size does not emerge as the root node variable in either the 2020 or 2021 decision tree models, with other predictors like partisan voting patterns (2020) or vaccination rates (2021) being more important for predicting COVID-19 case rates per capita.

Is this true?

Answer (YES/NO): NO